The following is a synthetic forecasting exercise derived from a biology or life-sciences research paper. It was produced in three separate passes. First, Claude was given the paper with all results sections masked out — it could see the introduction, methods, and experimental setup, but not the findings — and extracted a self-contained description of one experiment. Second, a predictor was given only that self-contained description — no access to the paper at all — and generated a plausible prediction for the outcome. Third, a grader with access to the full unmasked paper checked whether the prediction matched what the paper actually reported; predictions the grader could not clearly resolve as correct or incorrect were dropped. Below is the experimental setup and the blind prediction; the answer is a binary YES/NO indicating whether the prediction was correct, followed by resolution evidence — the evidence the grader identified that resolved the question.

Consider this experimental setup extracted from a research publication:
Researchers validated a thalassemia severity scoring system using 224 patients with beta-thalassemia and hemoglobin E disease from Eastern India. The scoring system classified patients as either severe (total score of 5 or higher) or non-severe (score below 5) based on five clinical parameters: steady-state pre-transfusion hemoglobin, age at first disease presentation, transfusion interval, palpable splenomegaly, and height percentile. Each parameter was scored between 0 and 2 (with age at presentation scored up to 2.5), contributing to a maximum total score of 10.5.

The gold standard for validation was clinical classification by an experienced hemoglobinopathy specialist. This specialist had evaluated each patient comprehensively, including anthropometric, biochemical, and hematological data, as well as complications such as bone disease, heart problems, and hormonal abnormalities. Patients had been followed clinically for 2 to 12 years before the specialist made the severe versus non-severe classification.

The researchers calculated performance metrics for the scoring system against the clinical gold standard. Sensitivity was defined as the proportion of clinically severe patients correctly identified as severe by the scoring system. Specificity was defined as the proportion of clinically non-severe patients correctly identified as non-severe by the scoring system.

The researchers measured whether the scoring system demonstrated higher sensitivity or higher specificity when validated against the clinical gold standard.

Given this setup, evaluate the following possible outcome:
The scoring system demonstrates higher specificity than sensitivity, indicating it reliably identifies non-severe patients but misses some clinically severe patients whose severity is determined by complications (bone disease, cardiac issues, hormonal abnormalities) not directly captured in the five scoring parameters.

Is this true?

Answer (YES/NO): NO